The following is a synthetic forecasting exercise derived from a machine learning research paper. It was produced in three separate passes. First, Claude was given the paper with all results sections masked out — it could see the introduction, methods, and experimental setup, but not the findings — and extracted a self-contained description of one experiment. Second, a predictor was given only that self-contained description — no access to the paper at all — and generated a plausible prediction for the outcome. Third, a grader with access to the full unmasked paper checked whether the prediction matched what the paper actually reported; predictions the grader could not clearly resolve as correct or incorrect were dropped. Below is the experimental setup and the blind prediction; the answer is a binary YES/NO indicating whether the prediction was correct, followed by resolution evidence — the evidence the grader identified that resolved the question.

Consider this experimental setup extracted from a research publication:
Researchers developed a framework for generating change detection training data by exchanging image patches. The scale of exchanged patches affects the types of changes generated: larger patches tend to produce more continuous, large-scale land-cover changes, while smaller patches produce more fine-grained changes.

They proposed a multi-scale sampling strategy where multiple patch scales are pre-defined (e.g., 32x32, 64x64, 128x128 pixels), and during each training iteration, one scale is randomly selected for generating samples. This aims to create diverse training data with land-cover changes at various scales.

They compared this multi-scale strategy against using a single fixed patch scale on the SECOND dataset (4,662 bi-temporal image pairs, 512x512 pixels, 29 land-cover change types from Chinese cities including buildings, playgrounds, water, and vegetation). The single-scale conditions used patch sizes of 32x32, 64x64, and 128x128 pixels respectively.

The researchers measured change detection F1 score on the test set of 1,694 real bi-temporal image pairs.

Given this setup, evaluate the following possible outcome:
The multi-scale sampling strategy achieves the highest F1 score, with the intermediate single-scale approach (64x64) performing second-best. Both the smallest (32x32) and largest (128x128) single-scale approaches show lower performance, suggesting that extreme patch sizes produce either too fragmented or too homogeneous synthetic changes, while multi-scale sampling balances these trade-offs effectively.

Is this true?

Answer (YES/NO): YES